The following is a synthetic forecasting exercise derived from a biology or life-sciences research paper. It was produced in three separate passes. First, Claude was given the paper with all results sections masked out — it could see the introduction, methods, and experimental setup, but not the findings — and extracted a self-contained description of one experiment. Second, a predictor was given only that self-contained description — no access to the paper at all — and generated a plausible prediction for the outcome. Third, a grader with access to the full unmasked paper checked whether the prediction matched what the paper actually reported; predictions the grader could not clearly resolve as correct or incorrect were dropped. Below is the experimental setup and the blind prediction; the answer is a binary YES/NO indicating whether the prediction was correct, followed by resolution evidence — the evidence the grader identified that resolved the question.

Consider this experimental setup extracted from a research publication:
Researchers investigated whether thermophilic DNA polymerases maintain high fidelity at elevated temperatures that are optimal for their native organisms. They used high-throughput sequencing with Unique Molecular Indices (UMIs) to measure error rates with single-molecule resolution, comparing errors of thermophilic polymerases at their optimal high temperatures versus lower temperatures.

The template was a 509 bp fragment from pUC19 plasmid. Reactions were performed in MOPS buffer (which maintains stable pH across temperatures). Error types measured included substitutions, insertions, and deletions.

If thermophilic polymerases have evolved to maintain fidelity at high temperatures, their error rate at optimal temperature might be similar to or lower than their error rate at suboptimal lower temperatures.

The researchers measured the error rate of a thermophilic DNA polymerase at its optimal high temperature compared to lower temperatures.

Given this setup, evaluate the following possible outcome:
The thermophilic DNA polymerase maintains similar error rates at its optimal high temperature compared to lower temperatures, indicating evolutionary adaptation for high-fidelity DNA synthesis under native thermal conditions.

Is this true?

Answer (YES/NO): YES